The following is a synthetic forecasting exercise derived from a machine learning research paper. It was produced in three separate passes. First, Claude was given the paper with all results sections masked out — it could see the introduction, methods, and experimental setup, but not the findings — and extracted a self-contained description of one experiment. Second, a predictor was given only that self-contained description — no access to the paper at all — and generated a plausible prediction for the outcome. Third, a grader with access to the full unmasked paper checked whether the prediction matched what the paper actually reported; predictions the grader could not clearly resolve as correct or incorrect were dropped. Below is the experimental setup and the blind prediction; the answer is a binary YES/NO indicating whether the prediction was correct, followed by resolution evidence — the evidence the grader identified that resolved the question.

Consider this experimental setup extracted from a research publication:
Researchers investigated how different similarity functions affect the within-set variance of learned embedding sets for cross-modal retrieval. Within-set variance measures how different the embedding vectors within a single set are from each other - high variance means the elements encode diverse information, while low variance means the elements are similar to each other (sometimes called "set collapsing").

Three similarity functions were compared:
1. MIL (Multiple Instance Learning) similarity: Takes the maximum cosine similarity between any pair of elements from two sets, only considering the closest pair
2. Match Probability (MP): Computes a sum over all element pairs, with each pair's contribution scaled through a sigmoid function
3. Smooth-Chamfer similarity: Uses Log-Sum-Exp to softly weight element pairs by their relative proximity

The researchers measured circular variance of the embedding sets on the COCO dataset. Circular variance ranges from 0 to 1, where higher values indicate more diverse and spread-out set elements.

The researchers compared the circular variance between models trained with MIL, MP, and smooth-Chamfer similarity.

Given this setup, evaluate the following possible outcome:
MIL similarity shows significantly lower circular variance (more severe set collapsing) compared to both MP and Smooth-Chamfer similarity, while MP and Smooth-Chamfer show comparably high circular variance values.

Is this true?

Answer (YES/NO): NO